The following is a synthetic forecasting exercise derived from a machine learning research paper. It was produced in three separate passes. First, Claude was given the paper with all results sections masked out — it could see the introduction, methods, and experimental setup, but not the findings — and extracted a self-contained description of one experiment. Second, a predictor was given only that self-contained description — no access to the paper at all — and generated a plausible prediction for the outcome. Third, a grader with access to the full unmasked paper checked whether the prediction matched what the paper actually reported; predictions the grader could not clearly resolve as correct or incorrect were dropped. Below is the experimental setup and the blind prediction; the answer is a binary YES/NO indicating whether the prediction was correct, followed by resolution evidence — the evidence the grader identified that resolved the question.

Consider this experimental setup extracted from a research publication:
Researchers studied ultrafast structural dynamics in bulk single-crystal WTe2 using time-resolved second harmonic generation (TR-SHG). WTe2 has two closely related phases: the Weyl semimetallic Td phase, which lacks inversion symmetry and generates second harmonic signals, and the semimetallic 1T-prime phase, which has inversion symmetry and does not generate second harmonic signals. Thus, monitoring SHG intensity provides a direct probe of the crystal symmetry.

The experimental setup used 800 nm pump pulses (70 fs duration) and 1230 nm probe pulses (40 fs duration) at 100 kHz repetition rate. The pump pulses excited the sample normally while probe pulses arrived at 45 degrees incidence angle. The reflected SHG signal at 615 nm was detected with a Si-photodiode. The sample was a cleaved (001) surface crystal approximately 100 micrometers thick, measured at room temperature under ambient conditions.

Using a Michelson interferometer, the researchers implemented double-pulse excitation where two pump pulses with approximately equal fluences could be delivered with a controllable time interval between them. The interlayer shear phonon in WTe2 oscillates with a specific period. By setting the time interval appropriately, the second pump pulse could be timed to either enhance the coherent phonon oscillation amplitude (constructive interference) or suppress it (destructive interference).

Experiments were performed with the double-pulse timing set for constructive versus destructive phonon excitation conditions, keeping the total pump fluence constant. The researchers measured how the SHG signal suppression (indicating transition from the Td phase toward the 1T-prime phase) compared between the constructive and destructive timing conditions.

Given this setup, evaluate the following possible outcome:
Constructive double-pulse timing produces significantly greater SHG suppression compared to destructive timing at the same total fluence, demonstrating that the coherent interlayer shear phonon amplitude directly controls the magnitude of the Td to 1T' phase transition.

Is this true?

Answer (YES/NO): NO